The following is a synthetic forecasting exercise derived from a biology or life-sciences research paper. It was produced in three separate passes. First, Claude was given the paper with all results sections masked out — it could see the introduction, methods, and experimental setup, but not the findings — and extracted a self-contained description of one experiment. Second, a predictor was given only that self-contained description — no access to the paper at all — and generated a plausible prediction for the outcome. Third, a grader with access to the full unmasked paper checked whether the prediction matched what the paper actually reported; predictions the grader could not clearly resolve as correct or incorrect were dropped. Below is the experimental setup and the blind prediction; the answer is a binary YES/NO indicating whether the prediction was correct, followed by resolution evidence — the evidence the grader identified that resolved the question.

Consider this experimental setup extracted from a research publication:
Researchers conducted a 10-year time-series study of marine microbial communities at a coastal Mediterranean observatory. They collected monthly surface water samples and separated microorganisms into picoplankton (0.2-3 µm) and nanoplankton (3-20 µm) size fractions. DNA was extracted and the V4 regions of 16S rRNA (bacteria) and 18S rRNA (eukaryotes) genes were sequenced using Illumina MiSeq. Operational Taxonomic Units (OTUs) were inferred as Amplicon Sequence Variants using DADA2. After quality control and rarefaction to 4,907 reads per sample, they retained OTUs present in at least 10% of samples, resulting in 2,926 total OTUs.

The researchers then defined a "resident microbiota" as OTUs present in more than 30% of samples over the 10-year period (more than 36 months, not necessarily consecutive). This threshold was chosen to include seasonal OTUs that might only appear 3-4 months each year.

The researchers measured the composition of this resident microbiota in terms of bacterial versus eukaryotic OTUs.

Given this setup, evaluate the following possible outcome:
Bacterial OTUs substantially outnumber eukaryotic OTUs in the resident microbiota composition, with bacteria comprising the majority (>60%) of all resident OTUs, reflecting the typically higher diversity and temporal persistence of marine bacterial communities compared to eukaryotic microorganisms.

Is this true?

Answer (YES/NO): NO